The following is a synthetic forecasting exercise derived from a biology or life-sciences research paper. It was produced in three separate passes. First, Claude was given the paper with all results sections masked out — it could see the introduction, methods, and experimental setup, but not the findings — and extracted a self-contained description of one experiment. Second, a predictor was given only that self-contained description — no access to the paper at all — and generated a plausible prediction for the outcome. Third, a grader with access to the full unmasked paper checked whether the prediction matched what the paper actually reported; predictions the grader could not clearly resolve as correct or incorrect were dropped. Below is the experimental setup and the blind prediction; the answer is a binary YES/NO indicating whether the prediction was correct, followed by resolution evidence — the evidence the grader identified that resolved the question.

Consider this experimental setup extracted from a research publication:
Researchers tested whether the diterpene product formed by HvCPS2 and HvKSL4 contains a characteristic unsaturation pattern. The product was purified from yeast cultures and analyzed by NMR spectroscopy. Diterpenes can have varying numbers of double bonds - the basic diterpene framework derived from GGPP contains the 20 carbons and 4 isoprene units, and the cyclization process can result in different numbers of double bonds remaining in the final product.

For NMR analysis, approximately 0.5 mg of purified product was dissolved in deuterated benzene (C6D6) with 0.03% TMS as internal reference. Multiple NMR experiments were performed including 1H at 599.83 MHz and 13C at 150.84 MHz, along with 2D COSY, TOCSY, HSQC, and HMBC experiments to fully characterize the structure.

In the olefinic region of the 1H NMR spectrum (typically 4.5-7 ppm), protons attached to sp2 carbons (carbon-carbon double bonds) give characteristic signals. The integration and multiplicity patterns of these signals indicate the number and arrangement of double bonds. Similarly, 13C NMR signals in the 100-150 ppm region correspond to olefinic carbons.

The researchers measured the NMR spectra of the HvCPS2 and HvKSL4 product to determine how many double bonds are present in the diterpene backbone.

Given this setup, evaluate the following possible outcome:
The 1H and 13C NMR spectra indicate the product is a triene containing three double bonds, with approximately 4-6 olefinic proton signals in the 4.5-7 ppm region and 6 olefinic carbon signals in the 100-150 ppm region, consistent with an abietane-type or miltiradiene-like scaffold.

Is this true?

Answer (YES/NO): NO